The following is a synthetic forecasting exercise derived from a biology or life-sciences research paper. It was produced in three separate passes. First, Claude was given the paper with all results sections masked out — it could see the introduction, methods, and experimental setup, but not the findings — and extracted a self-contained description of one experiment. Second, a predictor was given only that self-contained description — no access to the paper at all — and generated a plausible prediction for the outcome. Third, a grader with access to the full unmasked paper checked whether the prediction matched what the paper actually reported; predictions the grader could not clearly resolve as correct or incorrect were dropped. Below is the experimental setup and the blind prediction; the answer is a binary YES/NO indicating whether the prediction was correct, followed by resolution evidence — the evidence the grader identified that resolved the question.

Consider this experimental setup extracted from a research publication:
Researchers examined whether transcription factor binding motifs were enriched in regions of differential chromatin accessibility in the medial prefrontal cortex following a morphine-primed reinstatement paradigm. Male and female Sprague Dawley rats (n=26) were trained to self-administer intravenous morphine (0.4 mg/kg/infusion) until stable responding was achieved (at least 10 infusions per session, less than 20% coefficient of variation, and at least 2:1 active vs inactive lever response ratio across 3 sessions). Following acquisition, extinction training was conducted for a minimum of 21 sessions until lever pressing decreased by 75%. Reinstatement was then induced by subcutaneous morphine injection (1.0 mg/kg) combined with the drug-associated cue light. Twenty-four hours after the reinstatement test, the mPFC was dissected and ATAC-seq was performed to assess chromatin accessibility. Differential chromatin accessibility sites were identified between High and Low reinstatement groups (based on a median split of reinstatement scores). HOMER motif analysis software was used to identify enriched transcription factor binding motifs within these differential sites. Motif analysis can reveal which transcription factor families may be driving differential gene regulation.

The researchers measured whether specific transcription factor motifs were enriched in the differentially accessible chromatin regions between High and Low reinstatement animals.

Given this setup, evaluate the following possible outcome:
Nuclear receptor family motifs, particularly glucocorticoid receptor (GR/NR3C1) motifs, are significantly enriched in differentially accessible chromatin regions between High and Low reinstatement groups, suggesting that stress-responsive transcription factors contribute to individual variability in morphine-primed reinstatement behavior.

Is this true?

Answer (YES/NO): NO